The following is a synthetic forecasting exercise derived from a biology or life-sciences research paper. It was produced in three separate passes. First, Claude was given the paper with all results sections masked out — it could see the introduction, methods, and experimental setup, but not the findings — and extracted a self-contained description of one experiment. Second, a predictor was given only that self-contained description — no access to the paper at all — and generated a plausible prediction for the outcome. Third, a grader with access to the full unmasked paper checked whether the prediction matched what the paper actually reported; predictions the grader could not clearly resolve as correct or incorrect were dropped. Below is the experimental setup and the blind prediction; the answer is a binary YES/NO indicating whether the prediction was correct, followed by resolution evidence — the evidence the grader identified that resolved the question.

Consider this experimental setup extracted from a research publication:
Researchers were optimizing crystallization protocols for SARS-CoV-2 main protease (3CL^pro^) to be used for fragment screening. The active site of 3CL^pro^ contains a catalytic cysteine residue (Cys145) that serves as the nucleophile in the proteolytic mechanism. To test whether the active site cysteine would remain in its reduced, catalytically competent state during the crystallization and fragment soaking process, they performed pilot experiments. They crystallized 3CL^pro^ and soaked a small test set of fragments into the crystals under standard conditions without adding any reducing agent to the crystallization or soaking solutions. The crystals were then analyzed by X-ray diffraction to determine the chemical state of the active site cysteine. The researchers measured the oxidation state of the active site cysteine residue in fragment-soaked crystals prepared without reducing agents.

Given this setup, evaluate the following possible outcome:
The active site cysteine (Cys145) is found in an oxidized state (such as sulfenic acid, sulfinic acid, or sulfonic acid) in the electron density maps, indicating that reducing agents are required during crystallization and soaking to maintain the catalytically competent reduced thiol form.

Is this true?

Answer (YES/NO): YES